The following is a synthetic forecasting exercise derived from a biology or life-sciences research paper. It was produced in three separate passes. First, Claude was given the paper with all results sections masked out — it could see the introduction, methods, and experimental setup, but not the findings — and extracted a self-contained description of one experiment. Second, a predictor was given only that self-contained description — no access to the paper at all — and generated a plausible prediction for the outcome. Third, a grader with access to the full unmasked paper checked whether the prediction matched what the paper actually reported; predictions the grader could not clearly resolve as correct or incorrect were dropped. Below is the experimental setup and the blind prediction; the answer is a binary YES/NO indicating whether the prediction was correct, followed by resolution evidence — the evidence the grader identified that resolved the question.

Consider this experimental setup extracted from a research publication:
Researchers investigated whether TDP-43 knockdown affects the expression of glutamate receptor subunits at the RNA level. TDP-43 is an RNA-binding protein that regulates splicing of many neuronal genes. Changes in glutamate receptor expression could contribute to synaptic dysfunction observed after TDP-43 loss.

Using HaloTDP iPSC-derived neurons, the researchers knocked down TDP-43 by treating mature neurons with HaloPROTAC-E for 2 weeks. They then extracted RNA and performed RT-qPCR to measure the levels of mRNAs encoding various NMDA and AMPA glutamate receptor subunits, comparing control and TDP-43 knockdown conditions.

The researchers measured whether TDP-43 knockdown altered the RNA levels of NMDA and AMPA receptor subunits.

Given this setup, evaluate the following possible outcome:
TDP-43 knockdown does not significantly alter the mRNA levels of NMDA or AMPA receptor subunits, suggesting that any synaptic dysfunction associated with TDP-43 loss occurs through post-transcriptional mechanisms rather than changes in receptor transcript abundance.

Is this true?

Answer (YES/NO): YES